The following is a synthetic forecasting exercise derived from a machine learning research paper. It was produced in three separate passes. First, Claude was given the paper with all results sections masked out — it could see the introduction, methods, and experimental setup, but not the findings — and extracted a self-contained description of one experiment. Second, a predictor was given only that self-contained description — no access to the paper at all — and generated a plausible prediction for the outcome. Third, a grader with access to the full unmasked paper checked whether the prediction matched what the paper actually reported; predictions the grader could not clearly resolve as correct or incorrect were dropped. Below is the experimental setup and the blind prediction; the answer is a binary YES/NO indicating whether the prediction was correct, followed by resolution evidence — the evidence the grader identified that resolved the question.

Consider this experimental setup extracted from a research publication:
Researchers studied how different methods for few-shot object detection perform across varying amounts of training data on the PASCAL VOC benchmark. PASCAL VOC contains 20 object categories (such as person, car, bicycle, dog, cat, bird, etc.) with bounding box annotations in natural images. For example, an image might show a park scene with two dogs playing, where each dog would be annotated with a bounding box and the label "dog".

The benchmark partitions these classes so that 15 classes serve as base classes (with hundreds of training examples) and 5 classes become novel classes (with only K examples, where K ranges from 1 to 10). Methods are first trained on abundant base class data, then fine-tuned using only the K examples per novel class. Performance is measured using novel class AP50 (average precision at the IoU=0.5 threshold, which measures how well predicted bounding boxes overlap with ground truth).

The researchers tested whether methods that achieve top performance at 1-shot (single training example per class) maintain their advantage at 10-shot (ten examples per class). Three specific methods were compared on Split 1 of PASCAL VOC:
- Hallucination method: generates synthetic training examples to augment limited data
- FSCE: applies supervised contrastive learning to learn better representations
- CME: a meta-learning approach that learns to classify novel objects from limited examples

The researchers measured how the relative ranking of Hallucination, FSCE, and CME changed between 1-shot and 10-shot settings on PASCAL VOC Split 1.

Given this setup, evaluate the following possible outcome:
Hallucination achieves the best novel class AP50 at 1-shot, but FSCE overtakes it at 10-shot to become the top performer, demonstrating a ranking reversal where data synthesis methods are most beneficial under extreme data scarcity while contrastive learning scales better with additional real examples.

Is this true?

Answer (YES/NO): YES